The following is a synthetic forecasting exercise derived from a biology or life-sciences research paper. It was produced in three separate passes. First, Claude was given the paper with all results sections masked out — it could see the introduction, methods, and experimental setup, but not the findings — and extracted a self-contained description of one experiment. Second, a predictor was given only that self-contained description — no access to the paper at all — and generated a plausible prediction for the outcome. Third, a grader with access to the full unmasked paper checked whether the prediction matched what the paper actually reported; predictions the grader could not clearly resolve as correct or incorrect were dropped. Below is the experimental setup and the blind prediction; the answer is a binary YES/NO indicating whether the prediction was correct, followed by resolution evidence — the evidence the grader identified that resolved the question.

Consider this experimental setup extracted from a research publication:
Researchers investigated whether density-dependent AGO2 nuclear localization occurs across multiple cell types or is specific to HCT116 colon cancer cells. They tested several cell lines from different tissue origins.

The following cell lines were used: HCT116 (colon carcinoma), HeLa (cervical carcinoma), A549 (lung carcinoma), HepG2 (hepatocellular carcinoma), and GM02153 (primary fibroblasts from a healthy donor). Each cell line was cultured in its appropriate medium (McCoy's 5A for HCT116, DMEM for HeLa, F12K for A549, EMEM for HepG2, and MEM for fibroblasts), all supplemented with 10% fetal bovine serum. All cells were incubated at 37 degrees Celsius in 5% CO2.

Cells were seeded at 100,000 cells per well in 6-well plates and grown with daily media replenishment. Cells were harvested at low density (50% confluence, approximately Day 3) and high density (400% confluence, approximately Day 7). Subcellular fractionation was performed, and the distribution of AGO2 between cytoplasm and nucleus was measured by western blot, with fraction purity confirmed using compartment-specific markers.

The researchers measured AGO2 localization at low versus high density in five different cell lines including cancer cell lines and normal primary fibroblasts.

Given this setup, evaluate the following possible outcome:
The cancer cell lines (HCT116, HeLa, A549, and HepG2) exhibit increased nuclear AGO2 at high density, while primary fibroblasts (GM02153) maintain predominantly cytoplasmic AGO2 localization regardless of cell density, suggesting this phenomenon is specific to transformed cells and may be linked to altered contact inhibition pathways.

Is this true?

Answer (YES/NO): NO